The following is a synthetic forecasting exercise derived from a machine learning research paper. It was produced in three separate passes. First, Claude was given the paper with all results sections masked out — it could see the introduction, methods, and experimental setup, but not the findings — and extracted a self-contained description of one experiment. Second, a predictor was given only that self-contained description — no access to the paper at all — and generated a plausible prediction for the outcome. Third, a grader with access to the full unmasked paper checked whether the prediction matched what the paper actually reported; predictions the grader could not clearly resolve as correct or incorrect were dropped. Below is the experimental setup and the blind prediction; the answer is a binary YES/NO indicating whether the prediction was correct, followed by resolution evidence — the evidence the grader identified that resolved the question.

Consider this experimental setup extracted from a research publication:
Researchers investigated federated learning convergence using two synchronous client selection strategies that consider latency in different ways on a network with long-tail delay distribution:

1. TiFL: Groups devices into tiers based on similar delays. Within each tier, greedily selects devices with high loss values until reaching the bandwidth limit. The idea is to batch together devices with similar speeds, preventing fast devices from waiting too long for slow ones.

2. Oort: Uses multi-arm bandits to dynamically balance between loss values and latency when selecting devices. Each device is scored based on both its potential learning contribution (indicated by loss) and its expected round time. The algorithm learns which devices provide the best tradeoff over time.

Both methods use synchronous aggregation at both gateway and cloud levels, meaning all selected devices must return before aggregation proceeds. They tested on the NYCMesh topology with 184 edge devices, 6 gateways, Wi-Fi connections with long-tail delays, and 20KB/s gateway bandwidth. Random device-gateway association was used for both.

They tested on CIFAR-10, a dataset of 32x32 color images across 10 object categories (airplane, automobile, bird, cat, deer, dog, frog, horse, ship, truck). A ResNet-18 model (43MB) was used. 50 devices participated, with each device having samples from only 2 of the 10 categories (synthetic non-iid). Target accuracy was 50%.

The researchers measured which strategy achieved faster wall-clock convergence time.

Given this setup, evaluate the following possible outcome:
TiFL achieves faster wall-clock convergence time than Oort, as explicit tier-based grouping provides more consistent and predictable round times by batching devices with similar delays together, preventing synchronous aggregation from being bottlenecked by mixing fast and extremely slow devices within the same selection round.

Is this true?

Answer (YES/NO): NO